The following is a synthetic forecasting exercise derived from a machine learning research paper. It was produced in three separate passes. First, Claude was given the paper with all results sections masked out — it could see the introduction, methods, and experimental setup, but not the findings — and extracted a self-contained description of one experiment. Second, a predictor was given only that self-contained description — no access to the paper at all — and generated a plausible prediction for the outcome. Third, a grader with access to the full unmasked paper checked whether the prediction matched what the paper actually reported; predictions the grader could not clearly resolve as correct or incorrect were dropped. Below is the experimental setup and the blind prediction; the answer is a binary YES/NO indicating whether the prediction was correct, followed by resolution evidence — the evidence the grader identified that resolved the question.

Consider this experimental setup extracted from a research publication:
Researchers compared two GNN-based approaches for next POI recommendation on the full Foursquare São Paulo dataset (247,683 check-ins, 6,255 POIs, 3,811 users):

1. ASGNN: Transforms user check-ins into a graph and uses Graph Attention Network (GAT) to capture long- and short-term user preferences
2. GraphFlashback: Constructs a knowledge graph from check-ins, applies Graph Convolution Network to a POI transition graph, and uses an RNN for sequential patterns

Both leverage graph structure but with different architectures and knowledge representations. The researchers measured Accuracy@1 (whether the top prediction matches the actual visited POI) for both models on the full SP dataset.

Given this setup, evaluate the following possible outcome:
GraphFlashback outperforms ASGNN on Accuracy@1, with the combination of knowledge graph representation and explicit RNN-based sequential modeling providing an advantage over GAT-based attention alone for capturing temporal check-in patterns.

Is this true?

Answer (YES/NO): YES